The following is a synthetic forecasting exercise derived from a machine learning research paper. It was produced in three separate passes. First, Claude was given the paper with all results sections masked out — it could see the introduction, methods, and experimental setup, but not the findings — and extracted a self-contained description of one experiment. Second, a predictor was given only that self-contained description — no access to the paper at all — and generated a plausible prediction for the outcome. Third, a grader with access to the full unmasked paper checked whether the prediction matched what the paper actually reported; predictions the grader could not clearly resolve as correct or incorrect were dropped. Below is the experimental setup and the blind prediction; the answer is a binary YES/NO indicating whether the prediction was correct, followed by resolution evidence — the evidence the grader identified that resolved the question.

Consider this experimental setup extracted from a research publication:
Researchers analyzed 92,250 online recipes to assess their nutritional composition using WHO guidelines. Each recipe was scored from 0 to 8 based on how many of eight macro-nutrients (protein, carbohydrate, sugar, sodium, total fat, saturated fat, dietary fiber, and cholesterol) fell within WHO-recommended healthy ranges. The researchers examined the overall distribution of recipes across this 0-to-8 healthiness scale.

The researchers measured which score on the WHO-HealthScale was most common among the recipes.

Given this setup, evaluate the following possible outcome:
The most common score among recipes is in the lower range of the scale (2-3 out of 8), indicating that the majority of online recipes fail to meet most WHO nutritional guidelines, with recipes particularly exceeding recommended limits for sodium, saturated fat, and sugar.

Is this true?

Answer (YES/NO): NO